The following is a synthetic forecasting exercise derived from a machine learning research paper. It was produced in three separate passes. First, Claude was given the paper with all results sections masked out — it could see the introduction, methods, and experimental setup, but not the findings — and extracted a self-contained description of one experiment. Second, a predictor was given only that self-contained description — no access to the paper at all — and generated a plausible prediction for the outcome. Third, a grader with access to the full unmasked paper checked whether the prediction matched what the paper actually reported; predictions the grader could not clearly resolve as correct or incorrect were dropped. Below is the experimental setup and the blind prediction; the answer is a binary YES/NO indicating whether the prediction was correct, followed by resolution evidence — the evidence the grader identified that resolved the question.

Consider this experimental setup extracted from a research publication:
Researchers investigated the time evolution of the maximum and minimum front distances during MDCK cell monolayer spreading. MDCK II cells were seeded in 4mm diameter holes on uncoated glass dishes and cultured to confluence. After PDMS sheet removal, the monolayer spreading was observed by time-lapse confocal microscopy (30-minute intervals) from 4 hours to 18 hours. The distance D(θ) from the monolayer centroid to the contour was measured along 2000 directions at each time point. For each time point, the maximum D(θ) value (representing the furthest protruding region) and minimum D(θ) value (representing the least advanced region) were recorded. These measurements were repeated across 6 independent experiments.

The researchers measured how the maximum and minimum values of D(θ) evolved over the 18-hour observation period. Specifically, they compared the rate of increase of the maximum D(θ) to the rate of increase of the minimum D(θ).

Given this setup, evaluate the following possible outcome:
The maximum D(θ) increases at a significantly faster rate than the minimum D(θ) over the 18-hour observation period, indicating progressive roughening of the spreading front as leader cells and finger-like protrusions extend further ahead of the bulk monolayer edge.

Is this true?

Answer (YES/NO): YES